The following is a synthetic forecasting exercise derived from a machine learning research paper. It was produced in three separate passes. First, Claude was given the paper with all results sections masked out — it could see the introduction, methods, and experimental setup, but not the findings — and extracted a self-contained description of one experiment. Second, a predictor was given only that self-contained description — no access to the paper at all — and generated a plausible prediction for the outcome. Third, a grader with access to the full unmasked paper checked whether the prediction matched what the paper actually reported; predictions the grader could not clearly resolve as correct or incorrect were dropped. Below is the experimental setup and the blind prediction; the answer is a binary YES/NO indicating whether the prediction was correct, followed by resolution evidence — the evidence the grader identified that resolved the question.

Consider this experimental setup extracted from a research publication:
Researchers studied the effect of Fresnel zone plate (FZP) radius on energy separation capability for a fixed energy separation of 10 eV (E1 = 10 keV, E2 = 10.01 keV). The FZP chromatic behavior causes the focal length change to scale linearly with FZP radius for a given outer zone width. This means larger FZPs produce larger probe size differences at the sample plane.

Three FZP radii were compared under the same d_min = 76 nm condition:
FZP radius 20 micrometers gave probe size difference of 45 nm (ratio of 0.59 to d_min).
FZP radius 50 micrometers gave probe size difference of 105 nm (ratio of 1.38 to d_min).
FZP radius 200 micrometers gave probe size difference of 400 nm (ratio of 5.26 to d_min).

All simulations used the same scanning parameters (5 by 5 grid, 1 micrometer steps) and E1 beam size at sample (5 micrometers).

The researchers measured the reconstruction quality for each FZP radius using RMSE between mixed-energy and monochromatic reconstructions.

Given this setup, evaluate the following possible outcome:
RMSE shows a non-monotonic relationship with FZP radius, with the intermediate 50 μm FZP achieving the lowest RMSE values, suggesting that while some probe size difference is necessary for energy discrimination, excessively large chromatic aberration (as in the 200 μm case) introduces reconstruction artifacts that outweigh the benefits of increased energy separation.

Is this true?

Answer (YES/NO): NO